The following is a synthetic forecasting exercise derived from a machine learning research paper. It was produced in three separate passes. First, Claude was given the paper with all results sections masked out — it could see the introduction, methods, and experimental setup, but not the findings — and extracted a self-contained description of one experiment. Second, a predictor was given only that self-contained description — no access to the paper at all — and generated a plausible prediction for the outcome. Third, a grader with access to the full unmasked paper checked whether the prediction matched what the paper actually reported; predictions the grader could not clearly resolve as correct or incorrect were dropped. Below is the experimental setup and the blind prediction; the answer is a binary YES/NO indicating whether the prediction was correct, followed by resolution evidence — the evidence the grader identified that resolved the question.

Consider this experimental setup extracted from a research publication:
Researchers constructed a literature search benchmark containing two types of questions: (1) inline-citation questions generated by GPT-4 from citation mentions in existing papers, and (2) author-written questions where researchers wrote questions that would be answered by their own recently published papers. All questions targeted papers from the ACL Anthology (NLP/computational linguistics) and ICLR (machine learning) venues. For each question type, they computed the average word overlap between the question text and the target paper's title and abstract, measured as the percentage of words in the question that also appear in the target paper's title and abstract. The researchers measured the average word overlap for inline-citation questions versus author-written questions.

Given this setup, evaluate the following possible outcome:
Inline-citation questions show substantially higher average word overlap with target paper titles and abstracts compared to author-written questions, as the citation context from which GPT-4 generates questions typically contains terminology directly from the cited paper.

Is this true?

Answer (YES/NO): NO